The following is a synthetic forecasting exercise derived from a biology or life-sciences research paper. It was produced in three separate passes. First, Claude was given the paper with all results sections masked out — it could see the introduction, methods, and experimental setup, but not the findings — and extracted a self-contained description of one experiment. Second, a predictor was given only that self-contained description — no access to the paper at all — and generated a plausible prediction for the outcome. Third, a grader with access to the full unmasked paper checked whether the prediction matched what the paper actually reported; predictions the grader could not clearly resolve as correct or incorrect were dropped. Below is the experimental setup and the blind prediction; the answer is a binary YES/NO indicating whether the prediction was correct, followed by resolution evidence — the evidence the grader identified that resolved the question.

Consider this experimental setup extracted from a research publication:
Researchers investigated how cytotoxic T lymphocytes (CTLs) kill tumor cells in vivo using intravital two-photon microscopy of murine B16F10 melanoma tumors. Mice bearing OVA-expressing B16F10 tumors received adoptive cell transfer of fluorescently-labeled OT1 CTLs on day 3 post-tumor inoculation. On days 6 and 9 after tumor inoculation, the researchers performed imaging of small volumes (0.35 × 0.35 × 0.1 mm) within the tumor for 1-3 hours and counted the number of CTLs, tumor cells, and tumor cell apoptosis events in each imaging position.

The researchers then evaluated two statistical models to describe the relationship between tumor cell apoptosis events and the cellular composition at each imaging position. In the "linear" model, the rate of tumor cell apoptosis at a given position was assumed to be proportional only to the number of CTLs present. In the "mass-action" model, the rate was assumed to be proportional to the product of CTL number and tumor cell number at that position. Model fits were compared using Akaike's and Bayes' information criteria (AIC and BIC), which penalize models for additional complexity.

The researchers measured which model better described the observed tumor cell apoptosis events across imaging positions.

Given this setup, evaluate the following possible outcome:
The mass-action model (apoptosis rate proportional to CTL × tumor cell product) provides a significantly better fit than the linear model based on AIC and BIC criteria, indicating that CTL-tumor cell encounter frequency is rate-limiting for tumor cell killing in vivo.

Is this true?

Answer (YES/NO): NO